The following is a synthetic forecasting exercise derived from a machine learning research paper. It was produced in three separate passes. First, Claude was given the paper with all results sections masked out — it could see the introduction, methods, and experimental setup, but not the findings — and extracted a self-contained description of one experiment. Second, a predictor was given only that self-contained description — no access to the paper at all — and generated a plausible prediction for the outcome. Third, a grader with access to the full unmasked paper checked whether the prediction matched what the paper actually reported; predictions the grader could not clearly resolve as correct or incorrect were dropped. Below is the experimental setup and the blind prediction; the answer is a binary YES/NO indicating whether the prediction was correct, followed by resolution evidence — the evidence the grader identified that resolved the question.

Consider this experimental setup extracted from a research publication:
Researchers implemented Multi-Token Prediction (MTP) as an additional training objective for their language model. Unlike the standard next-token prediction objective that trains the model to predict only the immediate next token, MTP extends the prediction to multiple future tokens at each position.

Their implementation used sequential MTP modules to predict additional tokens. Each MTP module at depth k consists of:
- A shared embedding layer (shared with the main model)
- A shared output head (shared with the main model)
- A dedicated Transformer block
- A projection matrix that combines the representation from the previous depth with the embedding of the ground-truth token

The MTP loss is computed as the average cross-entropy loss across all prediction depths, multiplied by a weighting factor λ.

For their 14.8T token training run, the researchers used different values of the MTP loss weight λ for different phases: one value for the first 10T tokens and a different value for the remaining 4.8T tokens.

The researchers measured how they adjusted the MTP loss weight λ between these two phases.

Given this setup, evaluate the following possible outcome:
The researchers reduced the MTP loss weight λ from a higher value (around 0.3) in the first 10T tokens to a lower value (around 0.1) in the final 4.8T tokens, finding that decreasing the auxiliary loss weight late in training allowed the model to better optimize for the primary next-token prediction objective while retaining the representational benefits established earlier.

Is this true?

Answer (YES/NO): NO